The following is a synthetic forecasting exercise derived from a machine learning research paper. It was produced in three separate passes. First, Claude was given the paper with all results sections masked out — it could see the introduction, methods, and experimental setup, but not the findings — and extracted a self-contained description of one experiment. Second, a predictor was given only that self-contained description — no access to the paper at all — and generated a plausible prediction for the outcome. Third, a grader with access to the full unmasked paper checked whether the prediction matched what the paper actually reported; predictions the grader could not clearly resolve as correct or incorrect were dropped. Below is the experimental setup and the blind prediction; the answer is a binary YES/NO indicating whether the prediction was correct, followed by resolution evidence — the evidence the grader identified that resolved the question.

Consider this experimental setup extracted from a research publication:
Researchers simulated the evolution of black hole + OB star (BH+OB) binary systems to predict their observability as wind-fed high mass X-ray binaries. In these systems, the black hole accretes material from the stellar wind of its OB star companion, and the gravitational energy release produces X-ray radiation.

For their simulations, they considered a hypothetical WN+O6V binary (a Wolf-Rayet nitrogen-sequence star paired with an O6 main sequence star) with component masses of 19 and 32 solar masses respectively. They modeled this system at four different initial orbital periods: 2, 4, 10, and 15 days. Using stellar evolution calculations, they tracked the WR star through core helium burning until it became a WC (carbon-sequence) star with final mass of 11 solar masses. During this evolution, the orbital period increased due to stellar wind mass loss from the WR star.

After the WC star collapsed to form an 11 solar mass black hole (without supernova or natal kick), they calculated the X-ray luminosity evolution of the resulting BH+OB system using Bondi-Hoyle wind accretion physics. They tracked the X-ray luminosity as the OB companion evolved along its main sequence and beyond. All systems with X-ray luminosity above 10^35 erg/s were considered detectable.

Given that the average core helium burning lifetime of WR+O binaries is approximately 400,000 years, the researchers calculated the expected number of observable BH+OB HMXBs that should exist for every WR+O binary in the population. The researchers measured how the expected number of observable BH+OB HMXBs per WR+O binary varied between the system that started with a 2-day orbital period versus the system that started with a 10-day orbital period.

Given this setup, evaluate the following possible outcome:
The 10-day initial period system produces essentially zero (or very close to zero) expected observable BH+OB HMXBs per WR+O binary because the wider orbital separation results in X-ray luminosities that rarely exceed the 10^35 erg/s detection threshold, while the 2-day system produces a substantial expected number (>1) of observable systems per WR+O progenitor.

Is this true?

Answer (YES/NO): NO